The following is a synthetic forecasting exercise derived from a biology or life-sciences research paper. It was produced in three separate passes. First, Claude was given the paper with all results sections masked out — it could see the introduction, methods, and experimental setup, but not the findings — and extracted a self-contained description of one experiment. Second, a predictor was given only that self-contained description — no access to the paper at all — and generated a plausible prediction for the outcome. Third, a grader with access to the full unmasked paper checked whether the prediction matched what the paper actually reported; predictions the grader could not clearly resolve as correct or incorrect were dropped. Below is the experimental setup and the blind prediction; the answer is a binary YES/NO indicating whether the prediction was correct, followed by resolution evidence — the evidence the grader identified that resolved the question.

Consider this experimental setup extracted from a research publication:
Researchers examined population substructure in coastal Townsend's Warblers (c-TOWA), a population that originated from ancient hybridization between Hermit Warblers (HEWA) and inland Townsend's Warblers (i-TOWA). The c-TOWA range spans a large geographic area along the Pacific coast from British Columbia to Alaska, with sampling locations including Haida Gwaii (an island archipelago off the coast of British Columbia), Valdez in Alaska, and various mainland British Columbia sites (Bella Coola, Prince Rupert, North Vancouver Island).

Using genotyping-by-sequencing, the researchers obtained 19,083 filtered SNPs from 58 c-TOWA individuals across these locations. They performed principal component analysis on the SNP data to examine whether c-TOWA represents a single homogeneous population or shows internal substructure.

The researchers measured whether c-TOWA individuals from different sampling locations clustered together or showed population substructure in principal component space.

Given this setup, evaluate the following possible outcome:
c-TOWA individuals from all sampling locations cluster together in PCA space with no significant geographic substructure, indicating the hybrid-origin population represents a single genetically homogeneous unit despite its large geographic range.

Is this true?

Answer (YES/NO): NO